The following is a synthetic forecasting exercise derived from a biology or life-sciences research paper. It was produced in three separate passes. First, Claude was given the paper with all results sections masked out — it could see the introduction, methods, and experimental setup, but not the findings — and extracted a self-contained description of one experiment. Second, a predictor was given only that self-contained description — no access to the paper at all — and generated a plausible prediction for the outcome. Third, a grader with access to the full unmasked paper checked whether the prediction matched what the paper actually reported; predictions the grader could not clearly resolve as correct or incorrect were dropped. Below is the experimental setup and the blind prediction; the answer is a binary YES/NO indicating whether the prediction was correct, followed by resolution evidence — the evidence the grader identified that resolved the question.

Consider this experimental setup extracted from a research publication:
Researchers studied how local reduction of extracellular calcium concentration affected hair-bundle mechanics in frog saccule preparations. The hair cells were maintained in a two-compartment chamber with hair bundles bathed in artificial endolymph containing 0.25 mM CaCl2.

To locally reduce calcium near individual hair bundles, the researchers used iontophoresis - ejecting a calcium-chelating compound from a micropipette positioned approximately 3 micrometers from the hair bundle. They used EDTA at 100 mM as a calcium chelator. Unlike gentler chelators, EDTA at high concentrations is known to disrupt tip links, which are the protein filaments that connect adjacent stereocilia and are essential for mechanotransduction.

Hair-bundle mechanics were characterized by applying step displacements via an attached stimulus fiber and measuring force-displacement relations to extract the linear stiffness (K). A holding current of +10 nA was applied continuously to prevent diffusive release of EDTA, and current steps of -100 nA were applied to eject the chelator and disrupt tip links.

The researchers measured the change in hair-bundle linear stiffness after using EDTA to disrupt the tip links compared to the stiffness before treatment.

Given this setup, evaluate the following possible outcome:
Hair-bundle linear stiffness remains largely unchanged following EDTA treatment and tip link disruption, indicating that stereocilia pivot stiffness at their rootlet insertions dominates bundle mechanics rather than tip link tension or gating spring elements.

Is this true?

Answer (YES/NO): NO